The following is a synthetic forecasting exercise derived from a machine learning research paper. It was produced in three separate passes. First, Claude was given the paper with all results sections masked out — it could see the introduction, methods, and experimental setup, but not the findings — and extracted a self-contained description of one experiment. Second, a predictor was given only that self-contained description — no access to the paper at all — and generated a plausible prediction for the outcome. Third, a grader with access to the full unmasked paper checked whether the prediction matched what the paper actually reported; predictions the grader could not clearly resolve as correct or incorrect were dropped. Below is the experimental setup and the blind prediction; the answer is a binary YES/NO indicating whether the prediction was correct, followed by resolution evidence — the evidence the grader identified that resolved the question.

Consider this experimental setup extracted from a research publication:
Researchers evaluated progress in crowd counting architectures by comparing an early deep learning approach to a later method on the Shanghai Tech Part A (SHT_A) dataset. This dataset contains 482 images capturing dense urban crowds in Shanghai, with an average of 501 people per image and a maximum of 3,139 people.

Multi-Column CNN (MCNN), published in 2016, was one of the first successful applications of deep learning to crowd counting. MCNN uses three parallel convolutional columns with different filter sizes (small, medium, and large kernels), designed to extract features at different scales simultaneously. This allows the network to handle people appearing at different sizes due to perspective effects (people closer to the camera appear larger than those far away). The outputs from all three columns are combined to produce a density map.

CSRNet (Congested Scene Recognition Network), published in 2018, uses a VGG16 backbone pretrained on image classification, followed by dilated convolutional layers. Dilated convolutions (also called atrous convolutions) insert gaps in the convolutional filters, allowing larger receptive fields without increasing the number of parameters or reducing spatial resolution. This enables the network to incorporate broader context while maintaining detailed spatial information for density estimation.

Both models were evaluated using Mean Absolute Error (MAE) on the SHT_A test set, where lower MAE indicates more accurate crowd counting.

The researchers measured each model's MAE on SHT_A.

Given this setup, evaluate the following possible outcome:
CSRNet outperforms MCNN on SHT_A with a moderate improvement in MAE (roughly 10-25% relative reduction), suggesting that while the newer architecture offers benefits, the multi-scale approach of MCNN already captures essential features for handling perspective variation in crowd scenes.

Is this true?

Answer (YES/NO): NO